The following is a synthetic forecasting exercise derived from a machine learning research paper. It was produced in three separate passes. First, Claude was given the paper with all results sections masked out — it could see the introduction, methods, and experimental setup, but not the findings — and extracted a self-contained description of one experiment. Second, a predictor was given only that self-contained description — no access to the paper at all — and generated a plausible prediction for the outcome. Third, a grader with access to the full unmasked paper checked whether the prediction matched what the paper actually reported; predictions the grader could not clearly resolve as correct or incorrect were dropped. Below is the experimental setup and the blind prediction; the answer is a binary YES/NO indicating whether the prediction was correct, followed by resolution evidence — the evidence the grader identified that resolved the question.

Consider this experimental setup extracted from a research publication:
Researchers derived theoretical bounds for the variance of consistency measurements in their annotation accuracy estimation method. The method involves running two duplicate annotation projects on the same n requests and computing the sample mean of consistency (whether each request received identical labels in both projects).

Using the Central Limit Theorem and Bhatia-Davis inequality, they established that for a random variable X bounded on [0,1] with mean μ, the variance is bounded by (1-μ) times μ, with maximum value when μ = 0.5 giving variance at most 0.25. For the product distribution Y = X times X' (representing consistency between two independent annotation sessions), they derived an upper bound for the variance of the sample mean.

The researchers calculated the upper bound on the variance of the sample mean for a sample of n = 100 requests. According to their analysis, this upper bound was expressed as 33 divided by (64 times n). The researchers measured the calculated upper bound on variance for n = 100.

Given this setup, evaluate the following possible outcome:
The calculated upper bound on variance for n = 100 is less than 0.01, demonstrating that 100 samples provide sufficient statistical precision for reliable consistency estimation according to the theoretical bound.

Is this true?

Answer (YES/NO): YES